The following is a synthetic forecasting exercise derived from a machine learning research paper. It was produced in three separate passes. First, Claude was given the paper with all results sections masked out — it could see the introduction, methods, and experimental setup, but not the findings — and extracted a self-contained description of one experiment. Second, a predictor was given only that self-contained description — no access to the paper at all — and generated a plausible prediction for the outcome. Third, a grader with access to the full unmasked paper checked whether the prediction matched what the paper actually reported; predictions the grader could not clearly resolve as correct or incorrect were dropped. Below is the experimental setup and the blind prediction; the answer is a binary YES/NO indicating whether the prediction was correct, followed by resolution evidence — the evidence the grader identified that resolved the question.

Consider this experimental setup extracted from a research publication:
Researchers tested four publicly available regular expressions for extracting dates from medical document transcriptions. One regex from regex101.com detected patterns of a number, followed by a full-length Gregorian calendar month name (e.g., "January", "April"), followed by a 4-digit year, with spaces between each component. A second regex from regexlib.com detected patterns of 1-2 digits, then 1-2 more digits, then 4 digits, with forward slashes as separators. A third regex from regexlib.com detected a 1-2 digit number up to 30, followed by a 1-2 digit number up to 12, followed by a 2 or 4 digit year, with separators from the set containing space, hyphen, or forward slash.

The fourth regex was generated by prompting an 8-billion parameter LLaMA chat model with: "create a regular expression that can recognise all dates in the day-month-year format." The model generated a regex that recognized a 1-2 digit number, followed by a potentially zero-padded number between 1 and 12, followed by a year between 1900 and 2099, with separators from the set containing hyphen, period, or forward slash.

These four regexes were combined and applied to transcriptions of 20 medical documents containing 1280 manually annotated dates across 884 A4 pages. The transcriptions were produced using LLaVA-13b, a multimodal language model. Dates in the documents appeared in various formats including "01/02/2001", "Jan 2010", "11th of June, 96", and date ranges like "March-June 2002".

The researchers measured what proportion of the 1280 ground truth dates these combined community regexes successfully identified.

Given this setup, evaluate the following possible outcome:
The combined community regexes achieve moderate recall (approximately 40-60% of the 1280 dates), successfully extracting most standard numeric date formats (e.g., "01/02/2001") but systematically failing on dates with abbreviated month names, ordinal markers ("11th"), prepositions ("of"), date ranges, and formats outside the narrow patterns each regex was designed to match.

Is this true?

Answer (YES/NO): NO